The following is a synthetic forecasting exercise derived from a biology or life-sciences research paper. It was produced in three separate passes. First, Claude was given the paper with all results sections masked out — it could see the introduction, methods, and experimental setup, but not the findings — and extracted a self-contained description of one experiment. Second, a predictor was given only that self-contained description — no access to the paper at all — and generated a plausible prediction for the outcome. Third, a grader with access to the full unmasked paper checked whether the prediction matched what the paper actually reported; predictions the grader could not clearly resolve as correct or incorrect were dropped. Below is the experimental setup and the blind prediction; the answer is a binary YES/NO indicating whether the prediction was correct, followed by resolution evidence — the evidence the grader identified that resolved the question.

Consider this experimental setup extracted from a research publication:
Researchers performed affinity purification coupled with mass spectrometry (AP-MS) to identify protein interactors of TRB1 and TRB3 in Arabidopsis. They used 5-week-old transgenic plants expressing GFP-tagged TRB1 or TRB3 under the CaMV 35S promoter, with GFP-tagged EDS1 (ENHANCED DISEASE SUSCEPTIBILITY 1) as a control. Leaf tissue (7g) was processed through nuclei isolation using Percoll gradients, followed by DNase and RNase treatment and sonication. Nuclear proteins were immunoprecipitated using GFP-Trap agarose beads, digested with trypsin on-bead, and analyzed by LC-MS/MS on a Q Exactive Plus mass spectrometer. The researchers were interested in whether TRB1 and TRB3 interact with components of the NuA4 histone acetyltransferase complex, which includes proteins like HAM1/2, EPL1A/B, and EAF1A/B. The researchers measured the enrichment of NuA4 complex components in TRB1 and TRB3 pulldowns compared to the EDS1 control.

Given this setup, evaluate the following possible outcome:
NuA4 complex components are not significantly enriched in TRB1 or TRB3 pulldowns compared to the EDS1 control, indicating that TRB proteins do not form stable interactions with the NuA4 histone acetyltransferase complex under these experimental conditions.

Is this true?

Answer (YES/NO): NO